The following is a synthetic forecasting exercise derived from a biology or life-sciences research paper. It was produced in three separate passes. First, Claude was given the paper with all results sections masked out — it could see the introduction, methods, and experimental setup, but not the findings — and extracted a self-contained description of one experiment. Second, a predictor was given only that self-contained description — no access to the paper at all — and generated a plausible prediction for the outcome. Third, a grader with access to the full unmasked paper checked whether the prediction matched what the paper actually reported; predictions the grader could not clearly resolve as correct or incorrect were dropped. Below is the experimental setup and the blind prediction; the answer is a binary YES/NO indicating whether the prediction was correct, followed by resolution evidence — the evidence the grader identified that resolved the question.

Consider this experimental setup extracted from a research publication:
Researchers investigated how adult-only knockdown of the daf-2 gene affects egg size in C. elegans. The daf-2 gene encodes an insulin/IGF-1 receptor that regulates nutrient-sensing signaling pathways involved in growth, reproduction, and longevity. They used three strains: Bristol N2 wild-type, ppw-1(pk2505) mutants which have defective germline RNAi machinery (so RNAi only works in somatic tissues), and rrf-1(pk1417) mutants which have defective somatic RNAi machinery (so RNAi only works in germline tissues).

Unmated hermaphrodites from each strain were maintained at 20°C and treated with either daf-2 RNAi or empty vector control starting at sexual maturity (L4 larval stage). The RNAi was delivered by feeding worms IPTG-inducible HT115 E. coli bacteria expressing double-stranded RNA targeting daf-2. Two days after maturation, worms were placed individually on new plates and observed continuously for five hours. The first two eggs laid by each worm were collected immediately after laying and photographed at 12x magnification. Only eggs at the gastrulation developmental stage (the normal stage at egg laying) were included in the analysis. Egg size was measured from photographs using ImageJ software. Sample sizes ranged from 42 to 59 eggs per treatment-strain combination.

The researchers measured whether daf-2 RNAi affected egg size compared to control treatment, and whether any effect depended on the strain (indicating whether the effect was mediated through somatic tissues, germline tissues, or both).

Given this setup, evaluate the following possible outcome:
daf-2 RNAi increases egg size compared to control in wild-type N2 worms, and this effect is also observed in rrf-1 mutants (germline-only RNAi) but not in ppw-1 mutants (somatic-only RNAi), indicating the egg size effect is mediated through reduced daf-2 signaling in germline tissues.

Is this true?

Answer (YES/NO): NO